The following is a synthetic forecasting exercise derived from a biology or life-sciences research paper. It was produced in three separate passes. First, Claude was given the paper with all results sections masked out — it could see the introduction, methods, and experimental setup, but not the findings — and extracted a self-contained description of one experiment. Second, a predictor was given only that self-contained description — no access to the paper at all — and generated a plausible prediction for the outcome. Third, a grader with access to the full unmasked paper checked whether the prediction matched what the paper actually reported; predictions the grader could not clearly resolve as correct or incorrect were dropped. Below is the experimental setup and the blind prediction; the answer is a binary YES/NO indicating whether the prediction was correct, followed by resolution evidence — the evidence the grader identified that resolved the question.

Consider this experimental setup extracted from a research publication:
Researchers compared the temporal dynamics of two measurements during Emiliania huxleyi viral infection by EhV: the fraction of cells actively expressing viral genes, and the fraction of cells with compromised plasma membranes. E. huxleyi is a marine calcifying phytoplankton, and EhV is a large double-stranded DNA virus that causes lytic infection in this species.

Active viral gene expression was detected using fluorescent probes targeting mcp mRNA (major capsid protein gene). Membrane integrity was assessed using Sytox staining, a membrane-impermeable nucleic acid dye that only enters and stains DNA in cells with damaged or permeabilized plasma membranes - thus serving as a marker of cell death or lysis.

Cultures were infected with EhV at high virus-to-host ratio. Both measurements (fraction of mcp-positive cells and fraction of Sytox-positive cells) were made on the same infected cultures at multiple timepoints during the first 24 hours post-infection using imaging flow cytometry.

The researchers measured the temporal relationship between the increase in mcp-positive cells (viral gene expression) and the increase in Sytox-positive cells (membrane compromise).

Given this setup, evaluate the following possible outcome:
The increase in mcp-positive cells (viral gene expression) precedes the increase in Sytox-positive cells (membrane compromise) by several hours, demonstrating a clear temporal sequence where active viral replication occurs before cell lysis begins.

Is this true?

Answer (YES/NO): YES